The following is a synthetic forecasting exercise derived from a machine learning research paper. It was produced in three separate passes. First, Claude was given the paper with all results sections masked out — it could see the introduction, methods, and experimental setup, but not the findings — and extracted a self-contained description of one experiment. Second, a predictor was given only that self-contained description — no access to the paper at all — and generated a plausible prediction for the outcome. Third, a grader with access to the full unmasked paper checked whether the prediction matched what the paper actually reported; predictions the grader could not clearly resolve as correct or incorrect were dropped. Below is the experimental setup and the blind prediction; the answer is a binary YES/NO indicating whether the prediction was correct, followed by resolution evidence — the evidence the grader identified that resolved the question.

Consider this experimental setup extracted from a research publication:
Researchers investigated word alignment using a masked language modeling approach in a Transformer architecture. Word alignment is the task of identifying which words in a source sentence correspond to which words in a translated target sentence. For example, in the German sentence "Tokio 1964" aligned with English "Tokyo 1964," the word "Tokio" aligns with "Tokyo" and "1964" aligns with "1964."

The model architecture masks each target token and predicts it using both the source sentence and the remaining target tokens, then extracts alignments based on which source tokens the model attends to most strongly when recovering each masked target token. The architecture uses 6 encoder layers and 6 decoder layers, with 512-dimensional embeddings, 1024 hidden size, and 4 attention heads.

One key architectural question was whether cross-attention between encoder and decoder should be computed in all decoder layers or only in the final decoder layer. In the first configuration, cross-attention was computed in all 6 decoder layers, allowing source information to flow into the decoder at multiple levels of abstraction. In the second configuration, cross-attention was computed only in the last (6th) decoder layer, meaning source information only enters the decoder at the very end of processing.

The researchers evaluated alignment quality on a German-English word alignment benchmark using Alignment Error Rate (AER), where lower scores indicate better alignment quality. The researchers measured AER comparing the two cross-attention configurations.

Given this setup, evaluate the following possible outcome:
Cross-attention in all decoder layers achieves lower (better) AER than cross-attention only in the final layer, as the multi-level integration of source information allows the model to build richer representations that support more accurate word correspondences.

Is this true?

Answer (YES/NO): NO